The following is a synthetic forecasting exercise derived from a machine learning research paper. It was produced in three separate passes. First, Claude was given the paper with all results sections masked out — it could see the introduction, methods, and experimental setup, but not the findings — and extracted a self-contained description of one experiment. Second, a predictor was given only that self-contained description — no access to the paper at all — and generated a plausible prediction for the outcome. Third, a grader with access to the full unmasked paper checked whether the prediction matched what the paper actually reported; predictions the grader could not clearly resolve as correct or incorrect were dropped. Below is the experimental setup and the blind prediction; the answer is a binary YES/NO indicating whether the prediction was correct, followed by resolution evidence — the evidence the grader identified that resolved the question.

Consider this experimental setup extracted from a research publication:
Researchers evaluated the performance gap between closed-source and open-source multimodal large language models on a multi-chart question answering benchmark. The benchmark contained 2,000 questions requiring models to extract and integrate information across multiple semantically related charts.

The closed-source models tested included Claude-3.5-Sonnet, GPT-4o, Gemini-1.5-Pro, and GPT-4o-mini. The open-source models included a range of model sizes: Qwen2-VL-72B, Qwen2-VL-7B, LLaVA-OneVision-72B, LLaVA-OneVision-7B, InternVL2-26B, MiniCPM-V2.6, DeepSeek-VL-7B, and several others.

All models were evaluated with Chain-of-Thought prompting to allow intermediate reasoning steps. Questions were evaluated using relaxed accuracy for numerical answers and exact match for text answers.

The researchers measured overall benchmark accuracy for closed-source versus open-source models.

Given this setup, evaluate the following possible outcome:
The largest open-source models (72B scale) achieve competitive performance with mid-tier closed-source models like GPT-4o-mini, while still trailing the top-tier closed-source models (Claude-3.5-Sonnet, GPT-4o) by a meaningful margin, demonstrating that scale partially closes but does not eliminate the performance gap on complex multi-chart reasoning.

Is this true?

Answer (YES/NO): NO